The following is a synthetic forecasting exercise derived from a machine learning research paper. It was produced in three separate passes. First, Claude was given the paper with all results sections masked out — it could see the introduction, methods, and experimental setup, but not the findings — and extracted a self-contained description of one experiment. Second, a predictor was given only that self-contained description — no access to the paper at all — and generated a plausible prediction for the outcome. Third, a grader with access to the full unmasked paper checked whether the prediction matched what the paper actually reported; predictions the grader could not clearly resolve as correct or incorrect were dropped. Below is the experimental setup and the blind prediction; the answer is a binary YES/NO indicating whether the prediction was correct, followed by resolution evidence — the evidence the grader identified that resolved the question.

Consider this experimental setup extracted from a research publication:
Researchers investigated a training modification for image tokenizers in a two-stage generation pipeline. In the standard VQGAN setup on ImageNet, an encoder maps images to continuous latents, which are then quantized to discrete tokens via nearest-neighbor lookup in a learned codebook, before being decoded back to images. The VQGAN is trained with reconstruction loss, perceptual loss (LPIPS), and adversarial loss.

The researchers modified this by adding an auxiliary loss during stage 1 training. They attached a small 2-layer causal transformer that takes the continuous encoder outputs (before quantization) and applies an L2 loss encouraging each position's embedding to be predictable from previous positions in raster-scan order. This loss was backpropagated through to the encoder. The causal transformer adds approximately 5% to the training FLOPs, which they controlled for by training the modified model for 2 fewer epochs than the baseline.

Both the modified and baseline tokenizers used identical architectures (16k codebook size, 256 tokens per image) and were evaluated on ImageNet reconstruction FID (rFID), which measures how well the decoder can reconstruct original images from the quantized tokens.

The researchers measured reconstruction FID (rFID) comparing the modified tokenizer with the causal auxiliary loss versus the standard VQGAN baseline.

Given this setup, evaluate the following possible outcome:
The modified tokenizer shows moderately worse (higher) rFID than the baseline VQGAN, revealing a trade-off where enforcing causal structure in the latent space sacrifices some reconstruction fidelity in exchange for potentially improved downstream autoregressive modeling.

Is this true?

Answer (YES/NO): YES